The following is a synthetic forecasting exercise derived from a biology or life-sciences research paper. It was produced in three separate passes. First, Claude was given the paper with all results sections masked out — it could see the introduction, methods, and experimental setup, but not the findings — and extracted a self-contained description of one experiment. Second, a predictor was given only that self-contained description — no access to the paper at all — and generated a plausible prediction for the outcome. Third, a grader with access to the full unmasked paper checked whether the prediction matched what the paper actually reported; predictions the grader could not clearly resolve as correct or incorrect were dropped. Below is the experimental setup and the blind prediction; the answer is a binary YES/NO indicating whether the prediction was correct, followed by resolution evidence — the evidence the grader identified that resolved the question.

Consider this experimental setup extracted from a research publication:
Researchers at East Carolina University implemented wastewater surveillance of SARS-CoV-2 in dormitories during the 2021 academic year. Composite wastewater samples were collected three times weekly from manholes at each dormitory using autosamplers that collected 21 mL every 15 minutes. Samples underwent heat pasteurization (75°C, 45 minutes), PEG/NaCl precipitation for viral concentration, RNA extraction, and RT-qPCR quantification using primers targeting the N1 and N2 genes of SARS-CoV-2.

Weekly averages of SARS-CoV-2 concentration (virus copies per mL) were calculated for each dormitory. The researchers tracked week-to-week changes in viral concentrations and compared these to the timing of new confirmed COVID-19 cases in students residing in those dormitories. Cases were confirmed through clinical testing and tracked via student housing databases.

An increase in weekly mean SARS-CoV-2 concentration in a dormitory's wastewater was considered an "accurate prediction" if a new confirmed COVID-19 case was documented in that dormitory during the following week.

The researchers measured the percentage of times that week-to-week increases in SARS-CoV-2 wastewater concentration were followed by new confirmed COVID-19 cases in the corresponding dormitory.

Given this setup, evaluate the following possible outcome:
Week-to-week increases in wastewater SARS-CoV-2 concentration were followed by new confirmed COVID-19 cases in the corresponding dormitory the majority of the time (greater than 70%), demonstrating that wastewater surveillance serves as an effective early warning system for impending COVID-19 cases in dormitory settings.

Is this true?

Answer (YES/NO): NO